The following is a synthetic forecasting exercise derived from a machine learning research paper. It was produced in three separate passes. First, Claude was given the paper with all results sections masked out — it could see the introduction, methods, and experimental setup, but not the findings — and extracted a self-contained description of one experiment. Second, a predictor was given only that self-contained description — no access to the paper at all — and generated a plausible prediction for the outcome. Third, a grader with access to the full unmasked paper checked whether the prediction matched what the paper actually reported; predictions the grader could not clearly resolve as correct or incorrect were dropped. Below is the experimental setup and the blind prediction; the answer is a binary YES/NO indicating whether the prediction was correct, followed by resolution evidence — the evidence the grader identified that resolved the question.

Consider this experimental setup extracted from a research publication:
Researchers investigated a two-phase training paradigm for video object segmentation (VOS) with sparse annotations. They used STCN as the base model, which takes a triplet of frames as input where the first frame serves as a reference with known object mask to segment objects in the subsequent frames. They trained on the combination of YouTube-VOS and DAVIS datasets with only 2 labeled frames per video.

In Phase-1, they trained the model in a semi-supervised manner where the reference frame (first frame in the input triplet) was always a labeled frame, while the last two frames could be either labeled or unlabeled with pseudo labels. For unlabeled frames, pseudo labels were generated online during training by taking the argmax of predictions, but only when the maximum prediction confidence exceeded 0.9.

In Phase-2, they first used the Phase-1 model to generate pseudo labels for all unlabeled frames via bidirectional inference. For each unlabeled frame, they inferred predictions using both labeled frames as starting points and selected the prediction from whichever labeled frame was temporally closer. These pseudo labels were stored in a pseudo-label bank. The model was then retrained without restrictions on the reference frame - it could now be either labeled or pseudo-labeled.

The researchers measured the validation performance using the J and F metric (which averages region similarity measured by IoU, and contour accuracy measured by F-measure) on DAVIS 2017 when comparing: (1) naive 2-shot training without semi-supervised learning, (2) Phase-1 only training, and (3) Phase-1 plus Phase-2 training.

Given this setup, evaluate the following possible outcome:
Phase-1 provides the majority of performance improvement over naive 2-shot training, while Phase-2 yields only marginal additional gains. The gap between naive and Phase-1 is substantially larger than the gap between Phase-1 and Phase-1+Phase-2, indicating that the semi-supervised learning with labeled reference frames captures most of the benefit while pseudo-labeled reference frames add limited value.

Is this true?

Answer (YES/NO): NO